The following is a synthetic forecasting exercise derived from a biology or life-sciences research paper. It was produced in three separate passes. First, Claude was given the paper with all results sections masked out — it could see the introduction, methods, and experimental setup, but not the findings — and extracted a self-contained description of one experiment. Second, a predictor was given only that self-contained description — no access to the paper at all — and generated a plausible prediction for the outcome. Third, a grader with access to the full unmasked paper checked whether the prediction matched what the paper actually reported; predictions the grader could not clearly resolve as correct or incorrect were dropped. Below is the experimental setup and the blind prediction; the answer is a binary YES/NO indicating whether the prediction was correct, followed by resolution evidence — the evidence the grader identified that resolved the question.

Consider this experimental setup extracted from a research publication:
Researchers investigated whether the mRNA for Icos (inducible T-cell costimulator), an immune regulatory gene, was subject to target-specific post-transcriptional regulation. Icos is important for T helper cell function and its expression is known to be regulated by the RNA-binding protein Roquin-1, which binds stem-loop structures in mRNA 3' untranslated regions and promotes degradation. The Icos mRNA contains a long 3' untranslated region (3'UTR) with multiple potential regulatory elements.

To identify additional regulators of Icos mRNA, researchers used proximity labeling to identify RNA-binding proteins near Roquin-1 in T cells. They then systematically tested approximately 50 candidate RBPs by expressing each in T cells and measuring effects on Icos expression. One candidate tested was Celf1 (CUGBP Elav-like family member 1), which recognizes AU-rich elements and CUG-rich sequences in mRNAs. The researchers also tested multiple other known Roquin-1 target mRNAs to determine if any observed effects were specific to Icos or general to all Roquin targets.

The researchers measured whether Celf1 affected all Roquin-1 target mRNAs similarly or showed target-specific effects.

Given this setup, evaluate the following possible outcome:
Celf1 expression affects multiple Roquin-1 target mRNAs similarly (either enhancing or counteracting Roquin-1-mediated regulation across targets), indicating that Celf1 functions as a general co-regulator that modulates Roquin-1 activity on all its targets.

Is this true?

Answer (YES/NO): NO